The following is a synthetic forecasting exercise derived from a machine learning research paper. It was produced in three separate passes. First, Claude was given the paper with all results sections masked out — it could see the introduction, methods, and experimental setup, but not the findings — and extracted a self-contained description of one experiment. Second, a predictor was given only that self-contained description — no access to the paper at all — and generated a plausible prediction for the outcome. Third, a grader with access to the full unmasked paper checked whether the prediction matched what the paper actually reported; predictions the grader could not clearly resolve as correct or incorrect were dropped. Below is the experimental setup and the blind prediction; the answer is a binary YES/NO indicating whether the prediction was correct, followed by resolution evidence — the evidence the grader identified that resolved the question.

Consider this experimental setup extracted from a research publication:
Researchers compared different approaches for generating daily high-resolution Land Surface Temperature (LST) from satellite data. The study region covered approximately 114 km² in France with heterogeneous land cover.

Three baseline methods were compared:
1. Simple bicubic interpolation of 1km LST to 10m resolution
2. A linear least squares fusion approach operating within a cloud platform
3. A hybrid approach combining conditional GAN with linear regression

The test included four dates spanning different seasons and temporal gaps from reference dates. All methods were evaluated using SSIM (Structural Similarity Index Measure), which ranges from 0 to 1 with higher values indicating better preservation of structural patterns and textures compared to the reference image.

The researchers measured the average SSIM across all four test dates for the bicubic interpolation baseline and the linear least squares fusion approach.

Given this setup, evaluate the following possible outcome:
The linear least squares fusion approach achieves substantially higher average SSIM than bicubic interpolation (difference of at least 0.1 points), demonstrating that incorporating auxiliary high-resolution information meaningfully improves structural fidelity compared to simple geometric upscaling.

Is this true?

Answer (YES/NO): NO